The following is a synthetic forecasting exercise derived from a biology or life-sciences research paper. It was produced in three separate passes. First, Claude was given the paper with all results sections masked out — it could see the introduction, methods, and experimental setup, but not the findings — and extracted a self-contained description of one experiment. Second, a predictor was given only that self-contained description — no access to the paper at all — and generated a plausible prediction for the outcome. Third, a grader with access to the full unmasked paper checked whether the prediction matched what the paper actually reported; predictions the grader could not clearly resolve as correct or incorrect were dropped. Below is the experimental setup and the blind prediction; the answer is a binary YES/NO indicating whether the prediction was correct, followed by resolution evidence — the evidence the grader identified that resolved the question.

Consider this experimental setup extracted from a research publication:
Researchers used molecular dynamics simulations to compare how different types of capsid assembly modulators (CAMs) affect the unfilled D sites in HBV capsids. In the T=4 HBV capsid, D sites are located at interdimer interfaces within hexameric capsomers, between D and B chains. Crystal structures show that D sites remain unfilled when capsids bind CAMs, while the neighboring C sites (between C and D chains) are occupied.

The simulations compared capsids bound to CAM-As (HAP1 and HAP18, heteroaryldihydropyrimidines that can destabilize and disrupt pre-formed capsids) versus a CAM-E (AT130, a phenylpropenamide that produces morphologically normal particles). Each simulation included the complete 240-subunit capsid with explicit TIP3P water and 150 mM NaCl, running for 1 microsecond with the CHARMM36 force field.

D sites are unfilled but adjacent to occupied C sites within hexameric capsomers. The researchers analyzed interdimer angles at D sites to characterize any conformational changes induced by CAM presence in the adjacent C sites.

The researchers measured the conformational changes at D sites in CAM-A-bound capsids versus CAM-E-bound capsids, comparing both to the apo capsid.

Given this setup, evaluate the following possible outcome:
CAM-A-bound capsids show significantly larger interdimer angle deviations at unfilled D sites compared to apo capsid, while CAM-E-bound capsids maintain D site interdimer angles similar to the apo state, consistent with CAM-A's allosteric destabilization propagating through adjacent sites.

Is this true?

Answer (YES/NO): YES